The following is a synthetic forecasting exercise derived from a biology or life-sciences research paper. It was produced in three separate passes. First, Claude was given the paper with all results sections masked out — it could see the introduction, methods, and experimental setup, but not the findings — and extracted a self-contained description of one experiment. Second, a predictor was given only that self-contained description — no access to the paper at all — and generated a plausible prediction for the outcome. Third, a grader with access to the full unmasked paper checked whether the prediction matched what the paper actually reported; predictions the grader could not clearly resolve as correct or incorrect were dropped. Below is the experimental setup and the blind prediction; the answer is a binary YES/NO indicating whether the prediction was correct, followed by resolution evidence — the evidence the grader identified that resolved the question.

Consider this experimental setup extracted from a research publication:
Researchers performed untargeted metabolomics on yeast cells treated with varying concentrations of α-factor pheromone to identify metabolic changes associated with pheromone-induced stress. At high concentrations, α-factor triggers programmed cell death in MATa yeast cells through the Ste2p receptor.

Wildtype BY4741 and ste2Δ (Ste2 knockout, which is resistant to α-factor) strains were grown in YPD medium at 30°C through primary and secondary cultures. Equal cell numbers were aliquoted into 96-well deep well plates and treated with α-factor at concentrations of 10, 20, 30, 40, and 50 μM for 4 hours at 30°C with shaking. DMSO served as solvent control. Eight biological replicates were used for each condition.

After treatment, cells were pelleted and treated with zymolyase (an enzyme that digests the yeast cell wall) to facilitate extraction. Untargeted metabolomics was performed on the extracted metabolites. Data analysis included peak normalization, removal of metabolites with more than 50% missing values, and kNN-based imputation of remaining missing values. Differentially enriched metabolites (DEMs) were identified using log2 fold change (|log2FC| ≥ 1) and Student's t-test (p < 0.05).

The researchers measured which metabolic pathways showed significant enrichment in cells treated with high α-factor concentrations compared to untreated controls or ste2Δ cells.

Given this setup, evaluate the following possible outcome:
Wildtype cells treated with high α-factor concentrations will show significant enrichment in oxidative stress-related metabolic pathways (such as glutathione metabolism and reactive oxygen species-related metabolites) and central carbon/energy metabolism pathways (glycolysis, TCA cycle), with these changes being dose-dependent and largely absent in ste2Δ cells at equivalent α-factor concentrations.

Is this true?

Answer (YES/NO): NO